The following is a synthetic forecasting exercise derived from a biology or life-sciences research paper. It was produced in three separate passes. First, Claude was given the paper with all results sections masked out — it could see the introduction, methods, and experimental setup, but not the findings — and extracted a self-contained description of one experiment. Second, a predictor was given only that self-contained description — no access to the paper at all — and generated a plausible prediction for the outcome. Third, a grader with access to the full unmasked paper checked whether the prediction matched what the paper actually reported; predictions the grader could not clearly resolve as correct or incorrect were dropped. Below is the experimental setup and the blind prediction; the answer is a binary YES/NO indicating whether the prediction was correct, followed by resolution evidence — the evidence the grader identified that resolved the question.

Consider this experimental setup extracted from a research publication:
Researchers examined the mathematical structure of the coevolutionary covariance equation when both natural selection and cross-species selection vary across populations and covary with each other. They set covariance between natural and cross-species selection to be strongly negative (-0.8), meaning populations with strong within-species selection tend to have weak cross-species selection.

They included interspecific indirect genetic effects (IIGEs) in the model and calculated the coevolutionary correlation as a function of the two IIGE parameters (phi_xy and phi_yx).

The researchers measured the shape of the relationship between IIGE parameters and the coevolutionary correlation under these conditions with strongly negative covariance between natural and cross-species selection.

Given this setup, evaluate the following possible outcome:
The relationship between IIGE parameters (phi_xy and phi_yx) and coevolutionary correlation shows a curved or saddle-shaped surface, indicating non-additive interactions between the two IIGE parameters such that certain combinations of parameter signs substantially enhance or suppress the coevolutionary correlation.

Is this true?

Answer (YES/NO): YES